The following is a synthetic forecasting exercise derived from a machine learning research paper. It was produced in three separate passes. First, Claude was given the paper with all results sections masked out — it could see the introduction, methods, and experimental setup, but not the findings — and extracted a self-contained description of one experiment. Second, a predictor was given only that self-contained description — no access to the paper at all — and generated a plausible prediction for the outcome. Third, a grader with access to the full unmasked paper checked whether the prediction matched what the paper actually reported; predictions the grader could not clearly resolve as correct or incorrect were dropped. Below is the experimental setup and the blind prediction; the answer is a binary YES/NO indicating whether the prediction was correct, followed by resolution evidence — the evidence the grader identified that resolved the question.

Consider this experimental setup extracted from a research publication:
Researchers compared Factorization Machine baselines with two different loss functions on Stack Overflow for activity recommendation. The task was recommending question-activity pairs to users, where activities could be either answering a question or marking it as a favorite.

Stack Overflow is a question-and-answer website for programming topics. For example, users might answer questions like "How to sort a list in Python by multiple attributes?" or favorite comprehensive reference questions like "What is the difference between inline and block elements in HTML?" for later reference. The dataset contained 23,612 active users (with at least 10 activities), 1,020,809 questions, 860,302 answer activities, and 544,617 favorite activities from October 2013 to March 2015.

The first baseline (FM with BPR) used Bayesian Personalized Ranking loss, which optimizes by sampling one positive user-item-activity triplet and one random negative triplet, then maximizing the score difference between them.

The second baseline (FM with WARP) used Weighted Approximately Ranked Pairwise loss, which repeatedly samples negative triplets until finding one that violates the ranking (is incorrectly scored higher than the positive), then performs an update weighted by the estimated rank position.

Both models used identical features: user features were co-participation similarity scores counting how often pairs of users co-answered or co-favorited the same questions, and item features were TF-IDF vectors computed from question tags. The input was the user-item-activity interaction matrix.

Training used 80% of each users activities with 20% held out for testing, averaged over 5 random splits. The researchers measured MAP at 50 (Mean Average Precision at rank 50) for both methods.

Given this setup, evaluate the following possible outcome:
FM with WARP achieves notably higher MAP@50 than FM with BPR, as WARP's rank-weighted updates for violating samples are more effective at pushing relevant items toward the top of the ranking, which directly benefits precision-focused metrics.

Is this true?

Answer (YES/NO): YES